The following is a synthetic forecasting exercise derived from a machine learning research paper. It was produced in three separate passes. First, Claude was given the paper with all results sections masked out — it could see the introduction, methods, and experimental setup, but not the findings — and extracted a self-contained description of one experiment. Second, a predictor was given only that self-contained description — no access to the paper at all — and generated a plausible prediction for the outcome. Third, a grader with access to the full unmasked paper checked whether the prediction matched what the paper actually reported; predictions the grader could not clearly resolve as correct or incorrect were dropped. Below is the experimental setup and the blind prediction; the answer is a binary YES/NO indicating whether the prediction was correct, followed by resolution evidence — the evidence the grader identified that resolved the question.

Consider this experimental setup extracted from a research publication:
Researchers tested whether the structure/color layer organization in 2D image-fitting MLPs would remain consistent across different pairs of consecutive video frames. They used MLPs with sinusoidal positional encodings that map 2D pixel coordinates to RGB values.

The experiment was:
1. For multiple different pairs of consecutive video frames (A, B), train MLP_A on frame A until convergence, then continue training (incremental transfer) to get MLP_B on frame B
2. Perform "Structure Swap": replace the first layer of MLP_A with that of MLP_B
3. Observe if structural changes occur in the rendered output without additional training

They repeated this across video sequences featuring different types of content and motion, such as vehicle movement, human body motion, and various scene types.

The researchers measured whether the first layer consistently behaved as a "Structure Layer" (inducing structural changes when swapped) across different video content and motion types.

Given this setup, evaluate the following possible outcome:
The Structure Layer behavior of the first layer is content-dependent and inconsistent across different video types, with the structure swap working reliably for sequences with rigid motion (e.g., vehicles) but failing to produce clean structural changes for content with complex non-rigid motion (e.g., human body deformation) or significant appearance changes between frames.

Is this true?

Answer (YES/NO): NO